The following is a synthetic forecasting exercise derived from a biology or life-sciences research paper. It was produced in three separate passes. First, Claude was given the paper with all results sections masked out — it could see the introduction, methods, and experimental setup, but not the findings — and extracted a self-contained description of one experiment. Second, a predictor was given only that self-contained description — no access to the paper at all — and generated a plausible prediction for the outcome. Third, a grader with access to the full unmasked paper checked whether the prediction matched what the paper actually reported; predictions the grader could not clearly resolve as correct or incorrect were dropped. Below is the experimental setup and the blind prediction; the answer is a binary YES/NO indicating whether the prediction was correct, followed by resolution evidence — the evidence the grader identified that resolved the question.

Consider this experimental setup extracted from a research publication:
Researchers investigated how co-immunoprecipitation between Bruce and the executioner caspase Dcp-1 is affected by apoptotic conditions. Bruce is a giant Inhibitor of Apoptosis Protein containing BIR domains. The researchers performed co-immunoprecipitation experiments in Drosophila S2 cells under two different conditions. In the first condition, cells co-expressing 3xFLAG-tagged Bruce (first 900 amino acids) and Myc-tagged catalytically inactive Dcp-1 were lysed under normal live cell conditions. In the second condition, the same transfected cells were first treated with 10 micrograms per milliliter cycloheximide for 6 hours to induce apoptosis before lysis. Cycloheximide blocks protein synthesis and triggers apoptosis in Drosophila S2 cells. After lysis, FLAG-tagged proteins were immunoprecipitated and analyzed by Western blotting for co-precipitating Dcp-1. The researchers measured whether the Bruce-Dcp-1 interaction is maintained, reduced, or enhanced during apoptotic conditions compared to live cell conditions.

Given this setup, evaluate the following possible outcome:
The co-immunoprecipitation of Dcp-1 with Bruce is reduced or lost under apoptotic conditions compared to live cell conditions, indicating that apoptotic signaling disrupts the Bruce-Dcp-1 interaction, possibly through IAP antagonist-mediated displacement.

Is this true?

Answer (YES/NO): NO